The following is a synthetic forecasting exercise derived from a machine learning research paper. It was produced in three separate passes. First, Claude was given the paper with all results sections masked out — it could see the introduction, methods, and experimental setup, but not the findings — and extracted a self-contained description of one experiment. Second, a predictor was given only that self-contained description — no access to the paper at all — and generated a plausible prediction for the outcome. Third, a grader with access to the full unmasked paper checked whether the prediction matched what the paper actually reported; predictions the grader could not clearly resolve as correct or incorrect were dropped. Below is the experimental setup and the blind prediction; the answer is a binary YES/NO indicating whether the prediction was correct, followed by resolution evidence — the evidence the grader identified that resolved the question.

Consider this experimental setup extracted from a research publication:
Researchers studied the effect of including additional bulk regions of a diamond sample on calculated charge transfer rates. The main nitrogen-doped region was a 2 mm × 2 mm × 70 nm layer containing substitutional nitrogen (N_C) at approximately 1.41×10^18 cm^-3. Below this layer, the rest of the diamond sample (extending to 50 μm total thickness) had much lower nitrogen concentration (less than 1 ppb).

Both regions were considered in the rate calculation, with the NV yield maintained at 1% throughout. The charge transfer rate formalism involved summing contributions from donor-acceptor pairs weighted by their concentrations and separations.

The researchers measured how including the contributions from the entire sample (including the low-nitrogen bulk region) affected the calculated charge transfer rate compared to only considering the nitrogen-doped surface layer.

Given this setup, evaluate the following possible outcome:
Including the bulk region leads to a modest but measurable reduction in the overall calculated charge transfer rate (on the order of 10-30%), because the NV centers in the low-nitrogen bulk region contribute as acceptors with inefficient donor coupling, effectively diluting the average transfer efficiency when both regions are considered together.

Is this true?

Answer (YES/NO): NO